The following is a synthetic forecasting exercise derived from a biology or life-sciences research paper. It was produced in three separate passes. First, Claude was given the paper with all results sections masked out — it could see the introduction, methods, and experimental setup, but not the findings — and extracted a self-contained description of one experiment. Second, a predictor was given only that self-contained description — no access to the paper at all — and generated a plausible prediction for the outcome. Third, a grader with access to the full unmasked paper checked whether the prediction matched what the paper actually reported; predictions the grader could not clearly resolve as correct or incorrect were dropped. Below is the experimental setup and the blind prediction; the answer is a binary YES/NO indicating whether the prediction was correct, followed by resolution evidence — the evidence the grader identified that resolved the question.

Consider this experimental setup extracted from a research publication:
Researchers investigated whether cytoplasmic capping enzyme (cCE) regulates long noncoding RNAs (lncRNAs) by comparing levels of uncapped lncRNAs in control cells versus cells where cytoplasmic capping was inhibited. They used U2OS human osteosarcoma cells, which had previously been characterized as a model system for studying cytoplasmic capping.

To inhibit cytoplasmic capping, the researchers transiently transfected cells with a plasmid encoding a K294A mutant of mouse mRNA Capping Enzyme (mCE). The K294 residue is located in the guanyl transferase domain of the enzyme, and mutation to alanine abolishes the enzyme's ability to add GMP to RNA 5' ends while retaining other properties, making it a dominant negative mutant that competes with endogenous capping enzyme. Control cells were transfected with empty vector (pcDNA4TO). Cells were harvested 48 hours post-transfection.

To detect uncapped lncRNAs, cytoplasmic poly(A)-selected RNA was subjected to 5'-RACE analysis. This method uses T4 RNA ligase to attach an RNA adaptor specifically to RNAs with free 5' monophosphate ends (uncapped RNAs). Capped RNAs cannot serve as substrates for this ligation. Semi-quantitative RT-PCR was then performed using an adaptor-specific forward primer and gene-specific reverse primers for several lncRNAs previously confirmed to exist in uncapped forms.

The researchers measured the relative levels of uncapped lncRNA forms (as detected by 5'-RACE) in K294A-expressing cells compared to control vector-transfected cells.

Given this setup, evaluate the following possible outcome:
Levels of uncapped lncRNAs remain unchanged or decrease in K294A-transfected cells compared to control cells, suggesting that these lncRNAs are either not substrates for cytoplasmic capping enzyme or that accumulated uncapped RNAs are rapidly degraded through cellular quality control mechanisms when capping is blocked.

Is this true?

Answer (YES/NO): NO